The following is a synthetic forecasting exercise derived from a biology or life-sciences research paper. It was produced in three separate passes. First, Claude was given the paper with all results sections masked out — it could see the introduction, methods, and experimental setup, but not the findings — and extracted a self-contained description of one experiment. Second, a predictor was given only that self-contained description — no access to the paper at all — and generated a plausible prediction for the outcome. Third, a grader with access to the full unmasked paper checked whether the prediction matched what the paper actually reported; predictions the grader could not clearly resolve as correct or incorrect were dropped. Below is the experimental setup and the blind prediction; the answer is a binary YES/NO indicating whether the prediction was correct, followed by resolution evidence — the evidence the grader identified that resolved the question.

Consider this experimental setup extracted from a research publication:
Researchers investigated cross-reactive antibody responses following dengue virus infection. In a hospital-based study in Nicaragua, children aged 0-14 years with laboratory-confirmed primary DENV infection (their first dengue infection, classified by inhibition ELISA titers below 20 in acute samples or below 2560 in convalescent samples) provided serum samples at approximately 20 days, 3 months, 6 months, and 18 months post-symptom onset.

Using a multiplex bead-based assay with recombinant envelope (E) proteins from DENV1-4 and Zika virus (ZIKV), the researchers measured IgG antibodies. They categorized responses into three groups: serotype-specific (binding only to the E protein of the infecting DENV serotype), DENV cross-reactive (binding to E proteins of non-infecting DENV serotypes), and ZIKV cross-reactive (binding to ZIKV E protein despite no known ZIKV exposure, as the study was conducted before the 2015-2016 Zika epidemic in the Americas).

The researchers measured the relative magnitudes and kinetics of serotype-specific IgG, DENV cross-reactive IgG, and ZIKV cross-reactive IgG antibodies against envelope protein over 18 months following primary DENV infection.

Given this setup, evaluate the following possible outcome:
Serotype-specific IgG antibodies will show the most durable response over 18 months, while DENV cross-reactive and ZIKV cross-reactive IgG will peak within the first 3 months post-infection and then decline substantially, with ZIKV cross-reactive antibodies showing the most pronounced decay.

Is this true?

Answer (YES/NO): NO